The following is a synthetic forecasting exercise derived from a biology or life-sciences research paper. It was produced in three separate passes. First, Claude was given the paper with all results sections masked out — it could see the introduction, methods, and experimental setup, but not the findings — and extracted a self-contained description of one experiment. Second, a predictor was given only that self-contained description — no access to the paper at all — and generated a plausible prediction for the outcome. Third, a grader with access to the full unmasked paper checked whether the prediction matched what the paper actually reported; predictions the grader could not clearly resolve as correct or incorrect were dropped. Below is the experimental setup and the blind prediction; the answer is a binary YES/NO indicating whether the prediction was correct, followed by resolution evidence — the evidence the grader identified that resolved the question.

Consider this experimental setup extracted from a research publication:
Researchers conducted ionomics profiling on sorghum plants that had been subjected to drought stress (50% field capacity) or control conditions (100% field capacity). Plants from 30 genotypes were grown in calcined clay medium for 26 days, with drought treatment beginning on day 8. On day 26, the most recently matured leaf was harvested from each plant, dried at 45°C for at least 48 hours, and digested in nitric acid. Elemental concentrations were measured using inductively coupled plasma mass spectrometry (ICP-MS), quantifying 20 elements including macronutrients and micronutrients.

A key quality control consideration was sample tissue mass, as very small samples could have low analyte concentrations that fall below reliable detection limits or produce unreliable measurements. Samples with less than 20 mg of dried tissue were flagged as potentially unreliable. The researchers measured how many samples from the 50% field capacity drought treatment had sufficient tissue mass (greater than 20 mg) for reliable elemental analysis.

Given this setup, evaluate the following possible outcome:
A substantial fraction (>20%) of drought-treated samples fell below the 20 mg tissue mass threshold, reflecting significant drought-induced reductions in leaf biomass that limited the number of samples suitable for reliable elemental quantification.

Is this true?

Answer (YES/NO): YES